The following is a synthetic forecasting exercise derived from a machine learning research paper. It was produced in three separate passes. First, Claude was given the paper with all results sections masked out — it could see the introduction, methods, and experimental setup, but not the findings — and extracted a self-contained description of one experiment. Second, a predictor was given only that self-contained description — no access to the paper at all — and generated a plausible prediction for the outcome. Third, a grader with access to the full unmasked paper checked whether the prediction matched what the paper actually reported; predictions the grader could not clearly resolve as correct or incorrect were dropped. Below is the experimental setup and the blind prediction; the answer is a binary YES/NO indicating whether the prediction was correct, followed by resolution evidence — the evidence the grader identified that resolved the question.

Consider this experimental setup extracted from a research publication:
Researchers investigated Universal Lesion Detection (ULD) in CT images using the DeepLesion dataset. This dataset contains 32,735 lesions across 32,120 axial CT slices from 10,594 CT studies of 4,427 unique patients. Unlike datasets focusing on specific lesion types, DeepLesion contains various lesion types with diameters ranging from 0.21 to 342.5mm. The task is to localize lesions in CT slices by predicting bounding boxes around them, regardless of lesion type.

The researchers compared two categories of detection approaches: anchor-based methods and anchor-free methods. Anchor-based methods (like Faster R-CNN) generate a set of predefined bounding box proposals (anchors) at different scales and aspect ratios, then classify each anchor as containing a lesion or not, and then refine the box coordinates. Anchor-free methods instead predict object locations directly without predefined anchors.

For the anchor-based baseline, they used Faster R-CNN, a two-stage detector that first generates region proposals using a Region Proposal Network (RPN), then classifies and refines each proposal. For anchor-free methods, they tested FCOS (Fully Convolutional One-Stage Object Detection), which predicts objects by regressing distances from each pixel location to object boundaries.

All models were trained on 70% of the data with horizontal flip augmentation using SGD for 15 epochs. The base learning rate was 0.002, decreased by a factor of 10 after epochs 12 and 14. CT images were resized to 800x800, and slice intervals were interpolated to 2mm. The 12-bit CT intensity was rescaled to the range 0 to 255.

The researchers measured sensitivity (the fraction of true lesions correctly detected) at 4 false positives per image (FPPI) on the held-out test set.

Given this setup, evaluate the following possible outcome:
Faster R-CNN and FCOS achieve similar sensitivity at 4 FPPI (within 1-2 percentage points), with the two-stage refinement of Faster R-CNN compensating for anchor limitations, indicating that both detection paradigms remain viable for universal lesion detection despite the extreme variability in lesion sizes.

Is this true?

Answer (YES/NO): NO